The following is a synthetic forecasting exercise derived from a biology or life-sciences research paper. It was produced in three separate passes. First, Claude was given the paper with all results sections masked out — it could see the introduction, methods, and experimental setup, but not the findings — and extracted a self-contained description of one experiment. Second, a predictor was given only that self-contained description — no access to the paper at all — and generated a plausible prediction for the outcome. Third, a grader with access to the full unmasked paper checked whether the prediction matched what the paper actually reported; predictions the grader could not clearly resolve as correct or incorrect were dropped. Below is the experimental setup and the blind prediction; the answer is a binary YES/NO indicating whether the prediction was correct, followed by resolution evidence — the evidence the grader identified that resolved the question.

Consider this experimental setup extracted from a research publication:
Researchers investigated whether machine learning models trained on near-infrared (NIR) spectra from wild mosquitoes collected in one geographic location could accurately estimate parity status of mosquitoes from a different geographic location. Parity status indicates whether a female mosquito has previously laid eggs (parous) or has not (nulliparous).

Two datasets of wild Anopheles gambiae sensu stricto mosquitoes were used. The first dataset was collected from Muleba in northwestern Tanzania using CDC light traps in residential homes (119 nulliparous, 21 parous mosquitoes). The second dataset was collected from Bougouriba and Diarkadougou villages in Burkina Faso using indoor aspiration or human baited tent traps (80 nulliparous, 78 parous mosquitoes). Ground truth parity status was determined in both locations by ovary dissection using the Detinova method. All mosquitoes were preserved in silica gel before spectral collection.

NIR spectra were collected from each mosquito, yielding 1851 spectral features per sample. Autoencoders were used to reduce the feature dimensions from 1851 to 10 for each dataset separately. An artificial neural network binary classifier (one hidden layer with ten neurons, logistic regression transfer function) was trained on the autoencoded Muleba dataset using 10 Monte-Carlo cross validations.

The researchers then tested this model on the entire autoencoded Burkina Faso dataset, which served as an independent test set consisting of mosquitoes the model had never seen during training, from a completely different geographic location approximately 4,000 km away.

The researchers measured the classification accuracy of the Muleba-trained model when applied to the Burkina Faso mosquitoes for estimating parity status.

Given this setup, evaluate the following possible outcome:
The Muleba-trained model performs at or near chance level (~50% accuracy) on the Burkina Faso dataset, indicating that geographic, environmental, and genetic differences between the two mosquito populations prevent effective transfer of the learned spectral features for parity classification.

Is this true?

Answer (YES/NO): NO